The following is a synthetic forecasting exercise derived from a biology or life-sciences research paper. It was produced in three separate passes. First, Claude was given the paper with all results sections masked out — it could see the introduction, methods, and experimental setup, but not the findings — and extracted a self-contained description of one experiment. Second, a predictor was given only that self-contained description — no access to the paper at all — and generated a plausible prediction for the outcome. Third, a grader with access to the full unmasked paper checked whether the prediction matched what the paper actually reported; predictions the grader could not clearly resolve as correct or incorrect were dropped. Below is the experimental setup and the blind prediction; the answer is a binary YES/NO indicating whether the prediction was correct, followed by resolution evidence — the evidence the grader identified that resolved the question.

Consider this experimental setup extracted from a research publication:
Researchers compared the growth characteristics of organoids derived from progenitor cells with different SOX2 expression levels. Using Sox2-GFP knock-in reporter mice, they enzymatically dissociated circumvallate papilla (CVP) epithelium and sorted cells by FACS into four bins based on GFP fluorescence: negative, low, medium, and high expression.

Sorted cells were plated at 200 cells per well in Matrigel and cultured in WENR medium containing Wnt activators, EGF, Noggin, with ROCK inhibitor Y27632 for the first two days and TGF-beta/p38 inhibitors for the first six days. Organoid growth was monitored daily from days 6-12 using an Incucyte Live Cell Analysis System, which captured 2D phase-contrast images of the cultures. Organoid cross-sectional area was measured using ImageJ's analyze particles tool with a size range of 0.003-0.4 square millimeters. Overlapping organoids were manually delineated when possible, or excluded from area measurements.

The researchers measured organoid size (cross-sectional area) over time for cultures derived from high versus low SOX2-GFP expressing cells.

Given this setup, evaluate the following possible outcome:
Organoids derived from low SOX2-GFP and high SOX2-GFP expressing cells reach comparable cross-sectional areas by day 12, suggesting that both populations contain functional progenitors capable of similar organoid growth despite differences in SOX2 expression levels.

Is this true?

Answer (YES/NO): NO